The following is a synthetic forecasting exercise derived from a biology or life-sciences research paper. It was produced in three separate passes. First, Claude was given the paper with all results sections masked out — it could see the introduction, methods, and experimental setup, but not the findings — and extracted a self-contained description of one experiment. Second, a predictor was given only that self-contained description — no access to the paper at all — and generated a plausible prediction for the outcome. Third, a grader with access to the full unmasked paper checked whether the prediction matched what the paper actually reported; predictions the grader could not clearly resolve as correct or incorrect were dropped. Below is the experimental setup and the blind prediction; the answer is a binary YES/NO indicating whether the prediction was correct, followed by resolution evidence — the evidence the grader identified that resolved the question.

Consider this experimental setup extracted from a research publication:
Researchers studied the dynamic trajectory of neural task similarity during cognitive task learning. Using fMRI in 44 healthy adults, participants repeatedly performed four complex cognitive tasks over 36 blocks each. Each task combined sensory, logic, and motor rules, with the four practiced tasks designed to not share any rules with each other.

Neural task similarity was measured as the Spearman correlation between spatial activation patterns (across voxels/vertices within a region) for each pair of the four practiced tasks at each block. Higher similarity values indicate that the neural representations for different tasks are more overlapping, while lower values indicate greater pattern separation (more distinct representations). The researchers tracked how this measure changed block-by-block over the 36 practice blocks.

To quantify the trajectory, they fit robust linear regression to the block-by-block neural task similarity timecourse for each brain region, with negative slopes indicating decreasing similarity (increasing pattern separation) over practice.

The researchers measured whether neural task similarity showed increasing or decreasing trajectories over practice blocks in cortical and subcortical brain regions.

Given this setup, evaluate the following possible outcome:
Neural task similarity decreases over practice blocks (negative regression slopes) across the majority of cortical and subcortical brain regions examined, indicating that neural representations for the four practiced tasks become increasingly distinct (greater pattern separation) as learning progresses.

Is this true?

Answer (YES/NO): YES